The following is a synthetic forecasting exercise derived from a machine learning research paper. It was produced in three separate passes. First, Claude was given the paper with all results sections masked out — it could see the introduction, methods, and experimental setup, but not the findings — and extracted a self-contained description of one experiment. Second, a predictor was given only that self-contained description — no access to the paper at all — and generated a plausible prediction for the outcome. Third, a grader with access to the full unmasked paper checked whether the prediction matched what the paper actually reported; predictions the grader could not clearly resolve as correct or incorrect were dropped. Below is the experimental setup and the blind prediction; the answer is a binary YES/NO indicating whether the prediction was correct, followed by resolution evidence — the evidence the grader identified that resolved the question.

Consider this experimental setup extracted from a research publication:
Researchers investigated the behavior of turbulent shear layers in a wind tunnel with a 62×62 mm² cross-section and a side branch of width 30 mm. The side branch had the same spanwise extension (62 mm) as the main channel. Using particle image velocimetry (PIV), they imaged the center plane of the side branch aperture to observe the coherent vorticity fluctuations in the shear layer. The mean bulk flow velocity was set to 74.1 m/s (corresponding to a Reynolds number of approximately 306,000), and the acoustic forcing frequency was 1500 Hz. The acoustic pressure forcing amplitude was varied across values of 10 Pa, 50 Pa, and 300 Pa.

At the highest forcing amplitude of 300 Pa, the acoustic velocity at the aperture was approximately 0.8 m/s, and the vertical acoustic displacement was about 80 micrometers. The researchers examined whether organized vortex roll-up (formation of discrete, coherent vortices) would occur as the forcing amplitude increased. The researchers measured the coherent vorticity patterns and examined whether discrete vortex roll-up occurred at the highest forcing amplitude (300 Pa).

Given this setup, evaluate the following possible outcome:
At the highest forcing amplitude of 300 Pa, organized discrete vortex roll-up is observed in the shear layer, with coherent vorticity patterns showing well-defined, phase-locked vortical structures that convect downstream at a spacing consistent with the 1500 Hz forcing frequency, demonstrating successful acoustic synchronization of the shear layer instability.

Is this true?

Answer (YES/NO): NO